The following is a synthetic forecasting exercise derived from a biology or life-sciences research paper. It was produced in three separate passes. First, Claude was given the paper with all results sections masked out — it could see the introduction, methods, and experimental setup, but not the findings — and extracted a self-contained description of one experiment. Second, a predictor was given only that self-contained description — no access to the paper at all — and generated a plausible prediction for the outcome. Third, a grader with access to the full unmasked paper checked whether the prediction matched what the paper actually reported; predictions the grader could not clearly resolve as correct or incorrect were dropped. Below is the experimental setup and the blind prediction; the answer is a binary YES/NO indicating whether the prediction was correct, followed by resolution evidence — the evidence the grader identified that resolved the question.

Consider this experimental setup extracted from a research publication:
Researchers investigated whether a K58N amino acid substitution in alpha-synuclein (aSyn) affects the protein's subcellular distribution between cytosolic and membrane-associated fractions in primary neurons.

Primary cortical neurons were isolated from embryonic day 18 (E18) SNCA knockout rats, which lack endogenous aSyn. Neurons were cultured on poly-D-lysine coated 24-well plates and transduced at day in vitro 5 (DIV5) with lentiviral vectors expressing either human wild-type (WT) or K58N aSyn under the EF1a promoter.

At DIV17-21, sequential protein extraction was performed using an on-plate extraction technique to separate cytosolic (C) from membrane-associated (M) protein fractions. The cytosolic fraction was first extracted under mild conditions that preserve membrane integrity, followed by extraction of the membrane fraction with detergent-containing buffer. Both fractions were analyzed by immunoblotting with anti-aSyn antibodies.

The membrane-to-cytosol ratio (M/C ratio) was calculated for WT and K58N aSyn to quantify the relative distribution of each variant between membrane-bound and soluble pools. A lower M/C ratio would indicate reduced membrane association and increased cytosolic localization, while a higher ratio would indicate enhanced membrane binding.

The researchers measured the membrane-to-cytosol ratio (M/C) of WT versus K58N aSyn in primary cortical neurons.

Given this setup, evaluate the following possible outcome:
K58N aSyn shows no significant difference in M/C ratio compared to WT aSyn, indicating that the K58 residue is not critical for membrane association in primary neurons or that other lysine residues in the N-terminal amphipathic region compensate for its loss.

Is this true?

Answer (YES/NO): NO